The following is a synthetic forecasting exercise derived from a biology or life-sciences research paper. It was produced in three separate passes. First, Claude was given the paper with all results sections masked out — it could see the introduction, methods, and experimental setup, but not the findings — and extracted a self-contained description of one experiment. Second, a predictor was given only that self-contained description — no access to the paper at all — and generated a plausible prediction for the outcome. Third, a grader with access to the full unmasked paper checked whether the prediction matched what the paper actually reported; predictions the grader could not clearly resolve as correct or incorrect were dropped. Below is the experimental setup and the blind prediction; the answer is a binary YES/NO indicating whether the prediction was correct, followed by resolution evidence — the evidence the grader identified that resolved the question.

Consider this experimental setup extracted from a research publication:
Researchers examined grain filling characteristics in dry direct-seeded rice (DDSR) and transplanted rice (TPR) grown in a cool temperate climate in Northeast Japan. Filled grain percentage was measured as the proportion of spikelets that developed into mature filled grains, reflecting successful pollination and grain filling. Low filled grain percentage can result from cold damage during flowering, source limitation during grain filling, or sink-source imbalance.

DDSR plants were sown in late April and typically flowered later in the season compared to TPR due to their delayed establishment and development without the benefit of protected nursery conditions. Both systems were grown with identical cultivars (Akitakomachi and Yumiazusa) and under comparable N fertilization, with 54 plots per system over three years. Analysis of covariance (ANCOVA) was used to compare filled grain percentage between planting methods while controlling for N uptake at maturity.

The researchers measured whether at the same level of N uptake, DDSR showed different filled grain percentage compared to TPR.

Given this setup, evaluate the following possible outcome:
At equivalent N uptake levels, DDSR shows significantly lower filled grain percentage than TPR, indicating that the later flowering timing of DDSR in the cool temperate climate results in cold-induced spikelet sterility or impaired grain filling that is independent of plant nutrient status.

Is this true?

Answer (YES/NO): YES